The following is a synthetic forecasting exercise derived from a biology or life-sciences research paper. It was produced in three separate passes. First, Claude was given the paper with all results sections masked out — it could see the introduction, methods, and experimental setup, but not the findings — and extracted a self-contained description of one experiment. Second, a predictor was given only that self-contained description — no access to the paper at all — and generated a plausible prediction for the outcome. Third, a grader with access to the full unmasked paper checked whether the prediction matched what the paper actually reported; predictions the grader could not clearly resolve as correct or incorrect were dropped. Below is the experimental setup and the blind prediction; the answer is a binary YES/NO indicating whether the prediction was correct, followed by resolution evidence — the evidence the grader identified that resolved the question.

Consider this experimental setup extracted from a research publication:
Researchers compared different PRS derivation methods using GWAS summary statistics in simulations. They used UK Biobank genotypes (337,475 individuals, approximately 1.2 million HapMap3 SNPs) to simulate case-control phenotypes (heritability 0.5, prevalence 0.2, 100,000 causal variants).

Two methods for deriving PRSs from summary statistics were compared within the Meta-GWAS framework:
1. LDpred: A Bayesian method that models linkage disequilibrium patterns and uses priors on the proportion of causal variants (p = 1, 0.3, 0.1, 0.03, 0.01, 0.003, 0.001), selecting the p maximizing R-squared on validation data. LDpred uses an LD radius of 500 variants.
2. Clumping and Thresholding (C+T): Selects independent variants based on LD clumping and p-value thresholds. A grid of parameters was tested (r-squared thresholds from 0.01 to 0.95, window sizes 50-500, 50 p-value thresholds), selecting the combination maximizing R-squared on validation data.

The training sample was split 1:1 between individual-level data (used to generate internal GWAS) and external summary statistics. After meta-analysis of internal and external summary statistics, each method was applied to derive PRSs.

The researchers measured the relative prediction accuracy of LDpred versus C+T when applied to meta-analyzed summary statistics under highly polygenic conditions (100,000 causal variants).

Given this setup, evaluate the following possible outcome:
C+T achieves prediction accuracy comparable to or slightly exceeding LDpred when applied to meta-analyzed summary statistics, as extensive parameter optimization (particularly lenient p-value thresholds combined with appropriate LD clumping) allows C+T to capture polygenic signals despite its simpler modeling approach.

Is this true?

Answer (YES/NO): NO